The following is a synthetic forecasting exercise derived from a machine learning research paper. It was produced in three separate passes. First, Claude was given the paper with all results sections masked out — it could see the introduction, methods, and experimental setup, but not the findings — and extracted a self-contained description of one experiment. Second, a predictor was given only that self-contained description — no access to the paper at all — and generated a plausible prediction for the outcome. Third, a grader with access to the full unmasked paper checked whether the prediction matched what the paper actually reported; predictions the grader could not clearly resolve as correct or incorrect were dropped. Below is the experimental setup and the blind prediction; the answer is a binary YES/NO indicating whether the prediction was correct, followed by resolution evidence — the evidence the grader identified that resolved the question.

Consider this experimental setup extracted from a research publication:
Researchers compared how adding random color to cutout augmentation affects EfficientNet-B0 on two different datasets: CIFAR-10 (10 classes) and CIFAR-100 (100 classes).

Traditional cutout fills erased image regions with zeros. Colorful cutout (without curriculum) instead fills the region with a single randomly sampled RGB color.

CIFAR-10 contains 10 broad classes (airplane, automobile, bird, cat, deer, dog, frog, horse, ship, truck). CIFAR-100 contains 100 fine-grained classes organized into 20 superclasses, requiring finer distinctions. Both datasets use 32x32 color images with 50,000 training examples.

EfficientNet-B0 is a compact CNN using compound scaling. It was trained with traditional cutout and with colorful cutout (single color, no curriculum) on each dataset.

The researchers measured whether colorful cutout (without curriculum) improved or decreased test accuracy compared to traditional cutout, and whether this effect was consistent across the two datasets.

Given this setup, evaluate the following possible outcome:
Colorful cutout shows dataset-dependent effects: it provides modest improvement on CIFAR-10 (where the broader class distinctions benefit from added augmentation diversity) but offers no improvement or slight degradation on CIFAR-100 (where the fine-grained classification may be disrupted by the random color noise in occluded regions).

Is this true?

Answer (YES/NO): NO